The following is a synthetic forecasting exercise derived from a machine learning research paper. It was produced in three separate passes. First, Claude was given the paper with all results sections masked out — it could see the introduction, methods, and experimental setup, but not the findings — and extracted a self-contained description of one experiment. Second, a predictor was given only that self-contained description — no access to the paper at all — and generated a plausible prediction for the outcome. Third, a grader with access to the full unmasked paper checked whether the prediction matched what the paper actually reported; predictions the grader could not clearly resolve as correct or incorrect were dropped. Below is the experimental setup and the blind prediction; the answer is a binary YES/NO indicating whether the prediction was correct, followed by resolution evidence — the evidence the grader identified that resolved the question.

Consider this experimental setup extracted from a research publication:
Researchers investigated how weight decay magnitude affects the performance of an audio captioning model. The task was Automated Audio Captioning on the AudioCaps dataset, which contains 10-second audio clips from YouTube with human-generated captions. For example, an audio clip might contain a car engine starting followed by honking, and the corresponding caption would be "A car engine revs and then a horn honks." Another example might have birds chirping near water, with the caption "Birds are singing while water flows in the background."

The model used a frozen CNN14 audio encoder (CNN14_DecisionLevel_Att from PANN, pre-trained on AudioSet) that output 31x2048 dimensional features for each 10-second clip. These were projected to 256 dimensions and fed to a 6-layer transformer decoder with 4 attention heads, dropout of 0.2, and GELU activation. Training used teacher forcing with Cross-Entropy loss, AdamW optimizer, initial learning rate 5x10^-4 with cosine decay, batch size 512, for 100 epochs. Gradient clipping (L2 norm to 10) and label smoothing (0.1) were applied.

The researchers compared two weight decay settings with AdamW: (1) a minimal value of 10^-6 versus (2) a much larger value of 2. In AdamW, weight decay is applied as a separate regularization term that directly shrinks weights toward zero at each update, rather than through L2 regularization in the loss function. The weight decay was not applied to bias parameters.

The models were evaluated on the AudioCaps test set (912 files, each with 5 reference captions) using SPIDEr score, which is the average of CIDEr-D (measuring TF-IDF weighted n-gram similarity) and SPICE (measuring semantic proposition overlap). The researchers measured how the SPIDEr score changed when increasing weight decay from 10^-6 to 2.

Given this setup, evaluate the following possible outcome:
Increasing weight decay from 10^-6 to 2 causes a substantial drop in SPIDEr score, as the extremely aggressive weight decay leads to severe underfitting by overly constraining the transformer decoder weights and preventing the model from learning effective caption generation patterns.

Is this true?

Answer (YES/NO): NO